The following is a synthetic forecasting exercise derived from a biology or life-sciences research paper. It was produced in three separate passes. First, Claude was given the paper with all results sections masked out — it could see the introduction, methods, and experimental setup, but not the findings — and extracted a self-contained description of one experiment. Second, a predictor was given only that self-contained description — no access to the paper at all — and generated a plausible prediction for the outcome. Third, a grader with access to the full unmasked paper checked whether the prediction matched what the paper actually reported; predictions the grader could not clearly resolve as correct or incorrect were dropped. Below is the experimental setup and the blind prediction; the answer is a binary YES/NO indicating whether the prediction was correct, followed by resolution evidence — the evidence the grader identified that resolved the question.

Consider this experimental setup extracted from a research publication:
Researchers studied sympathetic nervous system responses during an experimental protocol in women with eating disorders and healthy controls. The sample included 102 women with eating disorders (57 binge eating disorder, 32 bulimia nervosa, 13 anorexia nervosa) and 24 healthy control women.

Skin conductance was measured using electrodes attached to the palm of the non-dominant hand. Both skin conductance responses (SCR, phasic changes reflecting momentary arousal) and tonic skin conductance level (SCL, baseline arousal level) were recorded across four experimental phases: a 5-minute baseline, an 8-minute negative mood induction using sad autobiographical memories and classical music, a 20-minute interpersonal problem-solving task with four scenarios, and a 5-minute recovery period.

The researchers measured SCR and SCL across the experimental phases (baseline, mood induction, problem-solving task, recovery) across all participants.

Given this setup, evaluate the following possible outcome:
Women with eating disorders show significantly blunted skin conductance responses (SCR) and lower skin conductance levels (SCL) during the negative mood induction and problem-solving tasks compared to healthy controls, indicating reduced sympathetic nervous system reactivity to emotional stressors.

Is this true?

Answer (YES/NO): NO